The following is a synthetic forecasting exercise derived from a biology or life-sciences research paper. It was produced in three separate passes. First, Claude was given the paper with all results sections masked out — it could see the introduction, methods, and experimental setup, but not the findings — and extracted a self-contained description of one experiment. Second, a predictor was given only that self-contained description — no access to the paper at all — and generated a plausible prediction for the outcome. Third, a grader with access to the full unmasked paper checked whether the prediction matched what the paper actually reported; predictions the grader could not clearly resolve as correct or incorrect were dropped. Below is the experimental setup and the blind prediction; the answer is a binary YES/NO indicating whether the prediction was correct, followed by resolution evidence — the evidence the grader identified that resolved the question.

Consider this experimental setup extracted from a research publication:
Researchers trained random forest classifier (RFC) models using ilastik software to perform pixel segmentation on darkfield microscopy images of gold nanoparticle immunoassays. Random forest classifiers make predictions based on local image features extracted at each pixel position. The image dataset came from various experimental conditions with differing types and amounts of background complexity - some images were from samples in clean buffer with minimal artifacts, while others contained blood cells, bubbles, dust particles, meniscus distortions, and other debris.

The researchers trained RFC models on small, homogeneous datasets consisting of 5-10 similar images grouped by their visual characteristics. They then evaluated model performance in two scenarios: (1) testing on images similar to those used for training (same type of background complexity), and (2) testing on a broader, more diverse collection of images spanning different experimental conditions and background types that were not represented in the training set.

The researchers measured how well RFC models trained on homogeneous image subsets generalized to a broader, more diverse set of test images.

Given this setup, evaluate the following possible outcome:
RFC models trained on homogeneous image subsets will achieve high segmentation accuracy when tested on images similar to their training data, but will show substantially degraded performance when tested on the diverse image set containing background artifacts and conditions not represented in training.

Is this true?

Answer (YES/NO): YES